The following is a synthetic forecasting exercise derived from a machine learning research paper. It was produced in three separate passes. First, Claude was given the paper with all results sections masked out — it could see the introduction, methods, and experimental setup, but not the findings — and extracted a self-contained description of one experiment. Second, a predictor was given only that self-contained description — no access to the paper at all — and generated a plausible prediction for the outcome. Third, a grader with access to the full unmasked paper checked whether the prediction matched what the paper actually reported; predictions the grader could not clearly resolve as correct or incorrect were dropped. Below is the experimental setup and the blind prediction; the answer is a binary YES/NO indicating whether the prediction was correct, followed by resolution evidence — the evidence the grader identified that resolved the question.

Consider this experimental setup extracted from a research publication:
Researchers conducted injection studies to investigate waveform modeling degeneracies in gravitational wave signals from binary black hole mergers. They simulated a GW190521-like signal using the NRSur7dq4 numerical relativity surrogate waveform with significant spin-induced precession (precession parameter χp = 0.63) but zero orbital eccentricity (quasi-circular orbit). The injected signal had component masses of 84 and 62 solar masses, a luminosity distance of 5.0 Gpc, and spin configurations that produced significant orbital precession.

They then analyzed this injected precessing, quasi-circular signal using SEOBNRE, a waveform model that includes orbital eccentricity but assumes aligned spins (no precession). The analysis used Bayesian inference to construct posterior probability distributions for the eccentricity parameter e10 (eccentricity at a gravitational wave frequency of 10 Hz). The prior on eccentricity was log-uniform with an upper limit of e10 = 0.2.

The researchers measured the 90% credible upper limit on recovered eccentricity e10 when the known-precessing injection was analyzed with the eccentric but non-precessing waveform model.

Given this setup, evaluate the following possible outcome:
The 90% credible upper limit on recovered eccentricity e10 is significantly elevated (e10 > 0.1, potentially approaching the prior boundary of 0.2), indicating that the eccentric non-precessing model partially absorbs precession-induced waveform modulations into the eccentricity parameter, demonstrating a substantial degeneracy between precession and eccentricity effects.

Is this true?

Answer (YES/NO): YES